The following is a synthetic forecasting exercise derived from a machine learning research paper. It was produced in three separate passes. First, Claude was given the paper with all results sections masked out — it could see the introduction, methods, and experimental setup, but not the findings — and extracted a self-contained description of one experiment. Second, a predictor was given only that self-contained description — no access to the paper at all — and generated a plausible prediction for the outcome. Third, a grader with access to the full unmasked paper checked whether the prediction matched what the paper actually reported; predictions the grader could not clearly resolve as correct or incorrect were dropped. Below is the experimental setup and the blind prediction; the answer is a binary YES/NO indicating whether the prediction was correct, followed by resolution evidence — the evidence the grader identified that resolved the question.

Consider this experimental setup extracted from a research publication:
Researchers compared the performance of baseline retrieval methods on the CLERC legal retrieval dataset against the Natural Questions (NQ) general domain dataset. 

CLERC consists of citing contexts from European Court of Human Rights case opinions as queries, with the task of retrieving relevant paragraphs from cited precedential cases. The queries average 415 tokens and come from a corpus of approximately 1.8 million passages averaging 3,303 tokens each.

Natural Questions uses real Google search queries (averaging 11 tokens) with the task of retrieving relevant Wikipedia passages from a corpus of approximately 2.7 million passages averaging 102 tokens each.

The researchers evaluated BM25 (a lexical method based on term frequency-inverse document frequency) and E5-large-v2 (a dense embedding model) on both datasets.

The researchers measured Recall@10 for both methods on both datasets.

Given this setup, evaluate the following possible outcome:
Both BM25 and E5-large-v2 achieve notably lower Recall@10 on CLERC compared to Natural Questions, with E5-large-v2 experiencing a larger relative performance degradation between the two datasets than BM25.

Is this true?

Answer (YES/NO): YES